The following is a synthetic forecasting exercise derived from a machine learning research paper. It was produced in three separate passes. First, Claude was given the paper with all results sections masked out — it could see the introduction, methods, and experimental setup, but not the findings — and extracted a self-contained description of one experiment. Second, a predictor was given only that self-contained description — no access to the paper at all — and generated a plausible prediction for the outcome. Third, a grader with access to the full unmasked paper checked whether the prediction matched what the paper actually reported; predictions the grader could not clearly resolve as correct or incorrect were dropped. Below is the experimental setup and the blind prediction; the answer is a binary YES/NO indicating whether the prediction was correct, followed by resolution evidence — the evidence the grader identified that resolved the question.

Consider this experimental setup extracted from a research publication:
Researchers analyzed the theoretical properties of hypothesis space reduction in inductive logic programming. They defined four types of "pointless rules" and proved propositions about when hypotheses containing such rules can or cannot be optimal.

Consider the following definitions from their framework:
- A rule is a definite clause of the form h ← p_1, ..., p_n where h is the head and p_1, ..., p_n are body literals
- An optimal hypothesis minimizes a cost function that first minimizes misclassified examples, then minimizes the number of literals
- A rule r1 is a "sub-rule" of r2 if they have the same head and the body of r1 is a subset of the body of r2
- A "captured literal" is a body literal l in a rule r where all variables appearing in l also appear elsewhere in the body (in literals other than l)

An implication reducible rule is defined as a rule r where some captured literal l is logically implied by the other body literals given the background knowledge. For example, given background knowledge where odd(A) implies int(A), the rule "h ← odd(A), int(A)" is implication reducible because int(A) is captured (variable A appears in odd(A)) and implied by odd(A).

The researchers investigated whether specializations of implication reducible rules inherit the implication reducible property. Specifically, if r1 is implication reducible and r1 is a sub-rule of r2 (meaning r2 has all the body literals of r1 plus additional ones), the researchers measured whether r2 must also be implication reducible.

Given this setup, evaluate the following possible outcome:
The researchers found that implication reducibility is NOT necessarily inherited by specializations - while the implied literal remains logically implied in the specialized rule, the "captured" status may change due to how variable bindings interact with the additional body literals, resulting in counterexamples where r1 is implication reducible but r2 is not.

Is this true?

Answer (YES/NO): NO